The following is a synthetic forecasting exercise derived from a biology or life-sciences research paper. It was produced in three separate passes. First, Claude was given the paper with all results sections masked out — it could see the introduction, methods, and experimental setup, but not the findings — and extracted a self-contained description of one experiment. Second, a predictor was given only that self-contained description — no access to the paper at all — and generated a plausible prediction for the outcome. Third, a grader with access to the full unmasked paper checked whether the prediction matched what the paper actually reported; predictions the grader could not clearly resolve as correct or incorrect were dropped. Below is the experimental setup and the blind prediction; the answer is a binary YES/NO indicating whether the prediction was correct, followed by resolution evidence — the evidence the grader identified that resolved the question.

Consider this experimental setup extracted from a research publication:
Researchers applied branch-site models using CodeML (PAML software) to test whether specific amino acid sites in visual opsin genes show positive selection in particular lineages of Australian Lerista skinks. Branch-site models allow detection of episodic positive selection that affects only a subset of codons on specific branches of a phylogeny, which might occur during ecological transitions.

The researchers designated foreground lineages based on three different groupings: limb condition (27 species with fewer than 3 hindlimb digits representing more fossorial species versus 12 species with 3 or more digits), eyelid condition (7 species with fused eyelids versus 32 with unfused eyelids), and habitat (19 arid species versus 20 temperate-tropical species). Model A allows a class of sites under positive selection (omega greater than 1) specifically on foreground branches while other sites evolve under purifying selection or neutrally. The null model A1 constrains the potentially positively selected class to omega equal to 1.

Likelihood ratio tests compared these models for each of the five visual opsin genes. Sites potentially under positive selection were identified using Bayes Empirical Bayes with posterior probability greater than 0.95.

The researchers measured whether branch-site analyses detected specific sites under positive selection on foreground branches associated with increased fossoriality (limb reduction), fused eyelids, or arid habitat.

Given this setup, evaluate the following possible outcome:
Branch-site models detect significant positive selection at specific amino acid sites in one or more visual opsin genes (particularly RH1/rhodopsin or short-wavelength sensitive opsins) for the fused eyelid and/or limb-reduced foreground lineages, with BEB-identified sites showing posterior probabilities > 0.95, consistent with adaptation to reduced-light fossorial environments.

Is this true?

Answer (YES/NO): NO